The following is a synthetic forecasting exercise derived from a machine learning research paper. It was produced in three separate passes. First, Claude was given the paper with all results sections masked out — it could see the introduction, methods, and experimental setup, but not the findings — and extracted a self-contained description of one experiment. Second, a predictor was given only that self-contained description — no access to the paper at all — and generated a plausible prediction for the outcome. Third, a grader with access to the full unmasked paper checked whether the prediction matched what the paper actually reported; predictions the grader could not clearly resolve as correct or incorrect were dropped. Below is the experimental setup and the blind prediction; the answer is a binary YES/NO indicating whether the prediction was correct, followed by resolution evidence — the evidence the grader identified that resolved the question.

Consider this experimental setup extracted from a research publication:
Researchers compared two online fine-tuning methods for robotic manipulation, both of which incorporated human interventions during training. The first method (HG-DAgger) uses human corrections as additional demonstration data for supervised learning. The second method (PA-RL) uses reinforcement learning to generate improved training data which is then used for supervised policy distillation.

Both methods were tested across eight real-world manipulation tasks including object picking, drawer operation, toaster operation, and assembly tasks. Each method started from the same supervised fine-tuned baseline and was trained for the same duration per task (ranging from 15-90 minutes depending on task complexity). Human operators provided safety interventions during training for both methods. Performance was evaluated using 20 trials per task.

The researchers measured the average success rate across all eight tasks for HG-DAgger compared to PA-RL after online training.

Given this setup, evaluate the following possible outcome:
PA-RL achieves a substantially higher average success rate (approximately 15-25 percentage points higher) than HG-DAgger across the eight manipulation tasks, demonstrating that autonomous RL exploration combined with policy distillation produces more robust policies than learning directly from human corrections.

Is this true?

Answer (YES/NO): NO